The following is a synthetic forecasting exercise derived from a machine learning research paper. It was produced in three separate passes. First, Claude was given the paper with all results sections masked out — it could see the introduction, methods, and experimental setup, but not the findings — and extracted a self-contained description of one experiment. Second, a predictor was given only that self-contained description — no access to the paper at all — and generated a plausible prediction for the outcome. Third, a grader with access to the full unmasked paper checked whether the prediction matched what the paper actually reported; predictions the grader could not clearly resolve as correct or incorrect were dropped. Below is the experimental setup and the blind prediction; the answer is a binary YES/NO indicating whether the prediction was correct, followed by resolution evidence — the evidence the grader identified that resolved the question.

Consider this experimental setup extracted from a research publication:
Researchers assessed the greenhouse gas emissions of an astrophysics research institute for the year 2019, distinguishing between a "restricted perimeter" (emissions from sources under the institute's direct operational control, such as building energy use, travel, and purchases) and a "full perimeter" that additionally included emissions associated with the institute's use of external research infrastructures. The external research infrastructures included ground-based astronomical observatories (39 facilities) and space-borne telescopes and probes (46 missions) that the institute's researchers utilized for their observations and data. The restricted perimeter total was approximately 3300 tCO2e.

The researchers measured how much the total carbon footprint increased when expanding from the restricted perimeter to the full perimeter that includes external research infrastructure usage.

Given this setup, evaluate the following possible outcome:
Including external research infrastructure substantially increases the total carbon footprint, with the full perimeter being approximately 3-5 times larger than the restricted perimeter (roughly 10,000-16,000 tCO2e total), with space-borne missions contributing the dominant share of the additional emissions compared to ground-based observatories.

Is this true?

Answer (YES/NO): NO